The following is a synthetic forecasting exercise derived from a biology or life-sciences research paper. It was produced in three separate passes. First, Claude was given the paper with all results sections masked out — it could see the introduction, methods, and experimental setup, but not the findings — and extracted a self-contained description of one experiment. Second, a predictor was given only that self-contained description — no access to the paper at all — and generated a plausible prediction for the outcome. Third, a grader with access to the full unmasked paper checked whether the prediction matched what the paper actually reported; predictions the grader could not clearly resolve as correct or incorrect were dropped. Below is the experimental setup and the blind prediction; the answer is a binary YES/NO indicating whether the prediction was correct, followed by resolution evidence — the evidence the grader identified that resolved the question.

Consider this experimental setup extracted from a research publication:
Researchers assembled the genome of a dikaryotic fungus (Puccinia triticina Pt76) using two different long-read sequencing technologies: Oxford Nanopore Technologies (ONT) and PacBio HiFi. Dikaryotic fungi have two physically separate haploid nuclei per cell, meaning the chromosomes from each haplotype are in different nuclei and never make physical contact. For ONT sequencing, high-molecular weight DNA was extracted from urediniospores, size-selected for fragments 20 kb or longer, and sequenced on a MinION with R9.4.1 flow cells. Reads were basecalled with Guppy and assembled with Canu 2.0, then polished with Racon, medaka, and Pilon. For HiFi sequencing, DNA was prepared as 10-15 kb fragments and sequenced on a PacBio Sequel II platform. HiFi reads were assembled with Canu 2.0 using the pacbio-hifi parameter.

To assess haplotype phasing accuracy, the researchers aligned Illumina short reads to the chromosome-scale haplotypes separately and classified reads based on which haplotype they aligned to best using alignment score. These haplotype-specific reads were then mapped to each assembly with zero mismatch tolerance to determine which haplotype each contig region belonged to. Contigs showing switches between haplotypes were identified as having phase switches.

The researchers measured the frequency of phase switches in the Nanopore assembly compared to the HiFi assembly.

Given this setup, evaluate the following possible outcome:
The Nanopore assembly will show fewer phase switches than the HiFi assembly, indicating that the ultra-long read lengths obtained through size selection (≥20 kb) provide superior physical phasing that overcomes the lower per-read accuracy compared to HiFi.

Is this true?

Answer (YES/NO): NO